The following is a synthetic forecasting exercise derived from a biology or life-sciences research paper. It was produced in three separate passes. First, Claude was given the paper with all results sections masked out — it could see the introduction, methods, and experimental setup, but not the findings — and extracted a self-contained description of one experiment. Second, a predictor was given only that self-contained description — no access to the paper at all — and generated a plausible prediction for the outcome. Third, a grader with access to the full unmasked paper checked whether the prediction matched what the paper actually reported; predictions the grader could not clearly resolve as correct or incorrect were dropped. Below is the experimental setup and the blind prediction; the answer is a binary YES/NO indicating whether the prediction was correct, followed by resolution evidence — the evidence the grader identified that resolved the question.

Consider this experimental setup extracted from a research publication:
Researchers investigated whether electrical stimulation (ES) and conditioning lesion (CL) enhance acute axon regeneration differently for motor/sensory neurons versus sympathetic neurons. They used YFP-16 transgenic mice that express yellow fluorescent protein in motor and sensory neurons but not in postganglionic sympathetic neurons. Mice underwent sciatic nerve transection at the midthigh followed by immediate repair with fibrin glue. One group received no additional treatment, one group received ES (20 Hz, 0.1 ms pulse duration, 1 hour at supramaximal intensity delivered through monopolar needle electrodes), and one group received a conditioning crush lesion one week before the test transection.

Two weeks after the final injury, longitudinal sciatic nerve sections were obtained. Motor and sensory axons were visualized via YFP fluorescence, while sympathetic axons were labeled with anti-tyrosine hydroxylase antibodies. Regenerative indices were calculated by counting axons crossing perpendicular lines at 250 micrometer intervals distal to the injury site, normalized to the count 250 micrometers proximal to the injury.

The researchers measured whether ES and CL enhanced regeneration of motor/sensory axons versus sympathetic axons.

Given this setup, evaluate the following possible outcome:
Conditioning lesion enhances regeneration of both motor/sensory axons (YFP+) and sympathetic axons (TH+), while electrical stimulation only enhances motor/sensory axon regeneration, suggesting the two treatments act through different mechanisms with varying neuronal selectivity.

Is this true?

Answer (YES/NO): NO